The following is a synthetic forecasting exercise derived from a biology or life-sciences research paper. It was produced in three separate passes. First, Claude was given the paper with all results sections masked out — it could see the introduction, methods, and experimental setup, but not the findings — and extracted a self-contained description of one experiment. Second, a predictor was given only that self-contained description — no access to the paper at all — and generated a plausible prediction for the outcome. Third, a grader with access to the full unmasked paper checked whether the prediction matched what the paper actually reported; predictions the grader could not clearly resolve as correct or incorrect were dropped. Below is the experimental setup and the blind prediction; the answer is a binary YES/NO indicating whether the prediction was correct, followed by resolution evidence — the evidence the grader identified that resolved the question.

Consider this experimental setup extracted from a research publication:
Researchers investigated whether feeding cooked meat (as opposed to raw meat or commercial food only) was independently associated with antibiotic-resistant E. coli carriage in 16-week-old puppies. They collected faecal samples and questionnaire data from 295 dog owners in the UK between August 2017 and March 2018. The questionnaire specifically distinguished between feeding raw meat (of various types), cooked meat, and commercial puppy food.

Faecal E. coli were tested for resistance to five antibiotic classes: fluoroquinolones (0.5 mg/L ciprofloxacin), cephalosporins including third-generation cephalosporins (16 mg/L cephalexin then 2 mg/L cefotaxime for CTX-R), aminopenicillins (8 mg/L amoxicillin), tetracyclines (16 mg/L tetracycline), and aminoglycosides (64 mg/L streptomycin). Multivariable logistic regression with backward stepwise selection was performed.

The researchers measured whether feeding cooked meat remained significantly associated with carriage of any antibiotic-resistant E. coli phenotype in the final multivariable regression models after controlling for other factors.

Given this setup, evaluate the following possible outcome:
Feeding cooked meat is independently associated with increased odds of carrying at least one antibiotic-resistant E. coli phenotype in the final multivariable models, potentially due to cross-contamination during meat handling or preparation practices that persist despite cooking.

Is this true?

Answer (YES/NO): NO